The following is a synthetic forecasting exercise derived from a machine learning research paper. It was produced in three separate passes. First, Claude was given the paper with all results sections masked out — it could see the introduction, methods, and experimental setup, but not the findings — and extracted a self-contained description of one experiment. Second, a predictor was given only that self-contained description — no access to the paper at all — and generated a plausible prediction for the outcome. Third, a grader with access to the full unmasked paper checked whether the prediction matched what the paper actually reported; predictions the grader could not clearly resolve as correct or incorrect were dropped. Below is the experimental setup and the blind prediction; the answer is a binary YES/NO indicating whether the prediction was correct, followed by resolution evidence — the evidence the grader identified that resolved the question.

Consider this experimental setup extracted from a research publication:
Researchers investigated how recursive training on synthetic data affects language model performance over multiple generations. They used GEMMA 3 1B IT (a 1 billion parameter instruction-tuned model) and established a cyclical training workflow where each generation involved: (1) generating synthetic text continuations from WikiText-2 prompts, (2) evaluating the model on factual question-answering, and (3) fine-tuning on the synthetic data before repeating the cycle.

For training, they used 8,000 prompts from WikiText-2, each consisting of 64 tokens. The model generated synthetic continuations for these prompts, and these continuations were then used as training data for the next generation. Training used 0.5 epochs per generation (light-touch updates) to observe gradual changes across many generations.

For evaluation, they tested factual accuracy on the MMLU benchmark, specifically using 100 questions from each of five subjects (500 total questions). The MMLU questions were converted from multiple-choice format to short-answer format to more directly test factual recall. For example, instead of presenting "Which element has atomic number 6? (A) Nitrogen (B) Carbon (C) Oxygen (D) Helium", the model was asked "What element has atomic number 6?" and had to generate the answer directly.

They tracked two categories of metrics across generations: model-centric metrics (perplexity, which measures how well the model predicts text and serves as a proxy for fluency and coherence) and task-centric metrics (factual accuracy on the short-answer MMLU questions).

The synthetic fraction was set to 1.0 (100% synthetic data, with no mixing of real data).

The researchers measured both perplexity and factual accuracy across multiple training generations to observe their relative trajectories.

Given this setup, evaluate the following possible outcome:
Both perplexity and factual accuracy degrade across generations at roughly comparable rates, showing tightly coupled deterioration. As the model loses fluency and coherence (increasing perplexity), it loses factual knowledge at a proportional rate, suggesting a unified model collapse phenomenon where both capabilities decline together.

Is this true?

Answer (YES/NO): NO